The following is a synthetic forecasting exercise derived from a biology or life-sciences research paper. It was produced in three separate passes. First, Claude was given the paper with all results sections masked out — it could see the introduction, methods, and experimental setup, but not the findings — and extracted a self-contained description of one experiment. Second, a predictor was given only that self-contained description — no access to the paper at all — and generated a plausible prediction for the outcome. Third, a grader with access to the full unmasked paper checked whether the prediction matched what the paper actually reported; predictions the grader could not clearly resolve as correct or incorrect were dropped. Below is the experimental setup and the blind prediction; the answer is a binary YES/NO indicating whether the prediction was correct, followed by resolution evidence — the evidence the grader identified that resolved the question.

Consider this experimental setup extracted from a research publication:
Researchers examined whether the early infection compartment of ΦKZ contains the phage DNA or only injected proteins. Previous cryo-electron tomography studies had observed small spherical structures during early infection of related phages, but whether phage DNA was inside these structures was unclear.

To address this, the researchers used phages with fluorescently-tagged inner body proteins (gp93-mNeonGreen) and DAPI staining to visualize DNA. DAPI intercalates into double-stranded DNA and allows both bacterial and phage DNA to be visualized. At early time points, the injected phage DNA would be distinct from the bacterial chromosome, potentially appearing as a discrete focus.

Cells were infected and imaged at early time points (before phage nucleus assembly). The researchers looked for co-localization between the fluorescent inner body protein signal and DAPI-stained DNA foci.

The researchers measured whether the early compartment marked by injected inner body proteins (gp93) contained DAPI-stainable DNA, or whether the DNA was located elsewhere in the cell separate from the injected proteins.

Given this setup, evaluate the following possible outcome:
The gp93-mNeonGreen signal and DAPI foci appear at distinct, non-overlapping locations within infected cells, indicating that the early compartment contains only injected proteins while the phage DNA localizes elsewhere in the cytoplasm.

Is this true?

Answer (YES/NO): NO